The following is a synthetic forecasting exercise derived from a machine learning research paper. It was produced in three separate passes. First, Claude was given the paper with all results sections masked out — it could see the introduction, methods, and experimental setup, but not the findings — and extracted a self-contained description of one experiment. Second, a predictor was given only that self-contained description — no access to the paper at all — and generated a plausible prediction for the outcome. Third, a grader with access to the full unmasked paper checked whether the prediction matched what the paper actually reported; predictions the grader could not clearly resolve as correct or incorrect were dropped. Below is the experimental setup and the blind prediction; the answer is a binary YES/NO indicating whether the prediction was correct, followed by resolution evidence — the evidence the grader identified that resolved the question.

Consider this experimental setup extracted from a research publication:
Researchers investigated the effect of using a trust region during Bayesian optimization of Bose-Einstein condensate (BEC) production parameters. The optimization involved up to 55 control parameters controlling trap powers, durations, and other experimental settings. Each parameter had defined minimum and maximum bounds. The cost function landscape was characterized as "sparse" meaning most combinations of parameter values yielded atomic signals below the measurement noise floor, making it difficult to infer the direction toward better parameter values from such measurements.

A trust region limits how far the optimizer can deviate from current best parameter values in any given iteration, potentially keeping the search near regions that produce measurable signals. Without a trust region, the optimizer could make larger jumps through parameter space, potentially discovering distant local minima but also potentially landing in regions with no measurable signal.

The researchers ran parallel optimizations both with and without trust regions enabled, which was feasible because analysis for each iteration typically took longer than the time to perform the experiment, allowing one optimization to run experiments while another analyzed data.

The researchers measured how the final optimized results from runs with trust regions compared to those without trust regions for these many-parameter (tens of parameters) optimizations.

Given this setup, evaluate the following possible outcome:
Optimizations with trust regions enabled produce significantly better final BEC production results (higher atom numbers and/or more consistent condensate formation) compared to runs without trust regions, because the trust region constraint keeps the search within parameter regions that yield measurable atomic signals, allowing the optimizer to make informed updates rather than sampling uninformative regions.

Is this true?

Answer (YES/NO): NO